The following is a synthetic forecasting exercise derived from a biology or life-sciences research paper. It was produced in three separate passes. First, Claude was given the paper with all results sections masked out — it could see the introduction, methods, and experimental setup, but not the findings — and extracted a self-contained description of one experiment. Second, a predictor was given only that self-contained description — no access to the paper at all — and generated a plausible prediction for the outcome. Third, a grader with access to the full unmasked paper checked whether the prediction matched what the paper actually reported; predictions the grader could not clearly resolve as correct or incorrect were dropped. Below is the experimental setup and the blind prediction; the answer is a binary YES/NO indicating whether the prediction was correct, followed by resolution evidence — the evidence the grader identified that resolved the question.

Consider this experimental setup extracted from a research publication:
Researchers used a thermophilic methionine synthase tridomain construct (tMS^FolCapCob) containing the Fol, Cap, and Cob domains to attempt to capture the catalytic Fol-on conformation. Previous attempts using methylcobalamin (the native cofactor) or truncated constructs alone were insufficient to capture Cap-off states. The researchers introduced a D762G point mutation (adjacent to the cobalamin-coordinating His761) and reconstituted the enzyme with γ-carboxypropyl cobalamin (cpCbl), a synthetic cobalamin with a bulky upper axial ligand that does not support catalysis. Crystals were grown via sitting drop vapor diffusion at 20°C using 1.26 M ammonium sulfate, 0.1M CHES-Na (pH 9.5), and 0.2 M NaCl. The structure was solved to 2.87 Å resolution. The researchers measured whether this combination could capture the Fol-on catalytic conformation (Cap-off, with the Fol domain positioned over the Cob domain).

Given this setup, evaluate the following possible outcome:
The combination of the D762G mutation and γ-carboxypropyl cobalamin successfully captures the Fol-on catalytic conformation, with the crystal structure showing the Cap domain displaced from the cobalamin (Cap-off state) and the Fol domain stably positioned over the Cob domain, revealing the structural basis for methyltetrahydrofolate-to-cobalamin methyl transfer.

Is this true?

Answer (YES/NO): YES